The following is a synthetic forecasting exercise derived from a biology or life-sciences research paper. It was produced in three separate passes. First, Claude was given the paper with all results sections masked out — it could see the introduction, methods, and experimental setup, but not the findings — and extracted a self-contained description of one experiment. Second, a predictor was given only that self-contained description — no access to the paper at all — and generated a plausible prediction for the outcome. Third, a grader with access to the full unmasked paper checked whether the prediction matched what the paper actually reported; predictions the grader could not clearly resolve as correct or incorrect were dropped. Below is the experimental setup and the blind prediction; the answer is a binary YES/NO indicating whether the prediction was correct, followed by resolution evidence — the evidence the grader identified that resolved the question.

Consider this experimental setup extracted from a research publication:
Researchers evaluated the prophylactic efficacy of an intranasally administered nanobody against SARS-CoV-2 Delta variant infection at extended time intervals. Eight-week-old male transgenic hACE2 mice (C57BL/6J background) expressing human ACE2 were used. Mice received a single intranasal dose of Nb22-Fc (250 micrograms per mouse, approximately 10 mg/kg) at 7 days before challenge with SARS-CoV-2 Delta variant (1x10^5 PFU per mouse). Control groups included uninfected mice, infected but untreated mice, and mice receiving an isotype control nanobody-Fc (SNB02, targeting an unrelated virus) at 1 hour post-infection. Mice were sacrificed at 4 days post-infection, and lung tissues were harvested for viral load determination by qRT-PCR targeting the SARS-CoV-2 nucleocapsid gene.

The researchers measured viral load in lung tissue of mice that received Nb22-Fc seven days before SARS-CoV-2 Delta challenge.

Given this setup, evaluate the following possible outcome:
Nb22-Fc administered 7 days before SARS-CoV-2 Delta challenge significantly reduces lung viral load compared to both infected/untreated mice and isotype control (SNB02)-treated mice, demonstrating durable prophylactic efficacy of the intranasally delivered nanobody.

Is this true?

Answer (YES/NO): YES